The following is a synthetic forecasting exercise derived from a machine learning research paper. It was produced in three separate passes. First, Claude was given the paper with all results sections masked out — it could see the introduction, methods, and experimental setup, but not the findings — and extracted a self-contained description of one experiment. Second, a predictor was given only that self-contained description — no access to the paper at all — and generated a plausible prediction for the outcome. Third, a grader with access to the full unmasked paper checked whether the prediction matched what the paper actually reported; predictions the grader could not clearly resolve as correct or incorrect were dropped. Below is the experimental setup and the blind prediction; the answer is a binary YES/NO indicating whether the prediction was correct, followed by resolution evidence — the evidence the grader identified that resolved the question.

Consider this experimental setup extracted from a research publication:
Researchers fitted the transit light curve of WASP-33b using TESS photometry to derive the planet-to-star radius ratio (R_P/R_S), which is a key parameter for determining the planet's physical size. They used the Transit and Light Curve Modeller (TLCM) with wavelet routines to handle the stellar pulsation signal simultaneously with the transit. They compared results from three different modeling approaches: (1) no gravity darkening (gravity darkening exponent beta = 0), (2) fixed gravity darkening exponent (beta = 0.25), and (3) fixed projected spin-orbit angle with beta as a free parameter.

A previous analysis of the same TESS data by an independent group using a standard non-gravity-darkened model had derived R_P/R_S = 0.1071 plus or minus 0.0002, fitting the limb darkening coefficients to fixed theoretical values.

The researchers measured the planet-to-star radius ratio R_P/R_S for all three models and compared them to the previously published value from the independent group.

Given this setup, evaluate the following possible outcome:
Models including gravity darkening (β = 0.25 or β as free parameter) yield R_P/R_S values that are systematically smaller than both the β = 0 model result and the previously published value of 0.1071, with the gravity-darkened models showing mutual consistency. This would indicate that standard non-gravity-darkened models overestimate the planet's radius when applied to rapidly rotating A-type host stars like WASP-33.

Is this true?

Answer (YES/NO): NO